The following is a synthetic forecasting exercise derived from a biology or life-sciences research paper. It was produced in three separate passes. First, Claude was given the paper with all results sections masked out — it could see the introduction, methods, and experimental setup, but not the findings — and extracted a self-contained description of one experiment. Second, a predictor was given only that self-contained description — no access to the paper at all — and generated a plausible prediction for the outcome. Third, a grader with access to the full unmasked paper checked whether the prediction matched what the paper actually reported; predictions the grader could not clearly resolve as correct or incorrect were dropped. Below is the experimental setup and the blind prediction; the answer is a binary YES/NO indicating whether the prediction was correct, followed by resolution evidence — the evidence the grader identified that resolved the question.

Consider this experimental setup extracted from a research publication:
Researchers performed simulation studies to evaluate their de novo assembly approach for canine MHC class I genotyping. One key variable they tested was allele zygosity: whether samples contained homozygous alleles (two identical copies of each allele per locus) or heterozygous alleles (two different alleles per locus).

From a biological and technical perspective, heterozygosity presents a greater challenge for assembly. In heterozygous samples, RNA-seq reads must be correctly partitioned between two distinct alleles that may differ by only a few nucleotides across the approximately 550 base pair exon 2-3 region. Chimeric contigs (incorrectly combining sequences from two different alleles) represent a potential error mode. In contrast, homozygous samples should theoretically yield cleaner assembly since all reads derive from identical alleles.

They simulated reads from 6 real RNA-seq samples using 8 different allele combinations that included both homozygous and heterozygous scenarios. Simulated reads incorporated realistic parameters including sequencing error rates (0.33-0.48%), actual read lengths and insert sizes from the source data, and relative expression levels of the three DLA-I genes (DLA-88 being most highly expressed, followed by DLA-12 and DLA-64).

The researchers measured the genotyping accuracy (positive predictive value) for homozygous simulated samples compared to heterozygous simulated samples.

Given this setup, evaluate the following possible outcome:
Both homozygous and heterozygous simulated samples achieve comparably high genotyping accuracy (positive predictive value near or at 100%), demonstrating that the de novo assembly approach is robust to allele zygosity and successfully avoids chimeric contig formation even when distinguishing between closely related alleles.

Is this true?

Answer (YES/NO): NO